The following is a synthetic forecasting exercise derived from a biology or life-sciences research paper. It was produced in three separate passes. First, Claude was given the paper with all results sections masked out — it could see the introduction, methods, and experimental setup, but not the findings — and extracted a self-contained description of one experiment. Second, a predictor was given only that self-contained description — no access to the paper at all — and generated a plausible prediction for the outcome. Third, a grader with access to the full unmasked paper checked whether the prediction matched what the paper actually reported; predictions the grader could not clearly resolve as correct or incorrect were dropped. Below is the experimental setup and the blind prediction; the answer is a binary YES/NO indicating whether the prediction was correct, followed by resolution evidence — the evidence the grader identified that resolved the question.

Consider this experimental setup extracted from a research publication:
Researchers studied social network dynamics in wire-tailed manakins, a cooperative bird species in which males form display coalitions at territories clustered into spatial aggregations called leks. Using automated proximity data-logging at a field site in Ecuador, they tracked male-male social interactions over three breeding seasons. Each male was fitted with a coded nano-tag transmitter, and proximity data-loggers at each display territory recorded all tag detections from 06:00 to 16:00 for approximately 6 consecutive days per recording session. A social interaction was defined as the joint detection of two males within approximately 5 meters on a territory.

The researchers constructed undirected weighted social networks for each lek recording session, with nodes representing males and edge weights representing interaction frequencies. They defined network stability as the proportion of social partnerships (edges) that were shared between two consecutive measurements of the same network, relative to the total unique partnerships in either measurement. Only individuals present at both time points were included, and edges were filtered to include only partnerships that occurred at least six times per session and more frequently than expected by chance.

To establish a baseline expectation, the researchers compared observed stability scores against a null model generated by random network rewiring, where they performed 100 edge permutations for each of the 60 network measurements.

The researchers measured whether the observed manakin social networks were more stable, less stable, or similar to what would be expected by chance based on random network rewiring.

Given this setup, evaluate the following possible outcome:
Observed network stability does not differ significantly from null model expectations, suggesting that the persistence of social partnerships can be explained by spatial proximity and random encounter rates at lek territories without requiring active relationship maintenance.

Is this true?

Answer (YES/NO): NO